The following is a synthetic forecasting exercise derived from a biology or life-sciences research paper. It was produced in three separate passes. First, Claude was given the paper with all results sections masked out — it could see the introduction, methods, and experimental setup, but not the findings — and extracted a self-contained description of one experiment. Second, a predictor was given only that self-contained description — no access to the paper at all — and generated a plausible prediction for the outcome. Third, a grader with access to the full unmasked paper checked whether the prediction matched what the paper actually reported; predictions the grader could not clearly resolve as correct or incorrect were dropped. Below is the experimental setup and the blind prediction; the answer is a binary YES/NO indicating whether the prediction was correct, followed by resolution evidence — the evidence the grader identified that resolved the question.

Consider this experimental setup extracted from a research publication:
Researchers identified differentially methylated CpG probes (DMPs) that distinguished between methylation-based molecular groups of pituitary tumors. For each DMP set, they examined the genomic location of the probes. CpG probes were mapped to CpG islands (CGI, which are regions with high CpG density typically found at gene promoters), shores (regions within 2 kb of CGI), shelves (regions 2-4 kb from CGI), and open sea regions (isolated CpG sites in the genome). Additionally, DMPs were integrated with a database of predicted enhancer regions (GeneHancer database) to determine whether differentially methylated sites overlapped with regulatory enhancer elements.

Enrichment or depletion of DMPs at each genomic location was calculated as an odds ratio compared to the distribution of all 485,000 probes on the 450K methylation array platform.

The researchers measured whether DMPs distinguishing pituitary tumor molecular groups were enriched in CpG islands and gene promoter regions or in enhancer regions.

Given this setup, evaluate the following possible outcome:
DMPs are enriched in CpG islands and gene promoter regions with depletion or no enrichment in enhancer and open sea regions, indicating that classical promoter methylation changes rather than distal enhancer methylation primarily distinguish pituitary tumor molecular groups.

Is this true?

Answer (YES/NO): NO